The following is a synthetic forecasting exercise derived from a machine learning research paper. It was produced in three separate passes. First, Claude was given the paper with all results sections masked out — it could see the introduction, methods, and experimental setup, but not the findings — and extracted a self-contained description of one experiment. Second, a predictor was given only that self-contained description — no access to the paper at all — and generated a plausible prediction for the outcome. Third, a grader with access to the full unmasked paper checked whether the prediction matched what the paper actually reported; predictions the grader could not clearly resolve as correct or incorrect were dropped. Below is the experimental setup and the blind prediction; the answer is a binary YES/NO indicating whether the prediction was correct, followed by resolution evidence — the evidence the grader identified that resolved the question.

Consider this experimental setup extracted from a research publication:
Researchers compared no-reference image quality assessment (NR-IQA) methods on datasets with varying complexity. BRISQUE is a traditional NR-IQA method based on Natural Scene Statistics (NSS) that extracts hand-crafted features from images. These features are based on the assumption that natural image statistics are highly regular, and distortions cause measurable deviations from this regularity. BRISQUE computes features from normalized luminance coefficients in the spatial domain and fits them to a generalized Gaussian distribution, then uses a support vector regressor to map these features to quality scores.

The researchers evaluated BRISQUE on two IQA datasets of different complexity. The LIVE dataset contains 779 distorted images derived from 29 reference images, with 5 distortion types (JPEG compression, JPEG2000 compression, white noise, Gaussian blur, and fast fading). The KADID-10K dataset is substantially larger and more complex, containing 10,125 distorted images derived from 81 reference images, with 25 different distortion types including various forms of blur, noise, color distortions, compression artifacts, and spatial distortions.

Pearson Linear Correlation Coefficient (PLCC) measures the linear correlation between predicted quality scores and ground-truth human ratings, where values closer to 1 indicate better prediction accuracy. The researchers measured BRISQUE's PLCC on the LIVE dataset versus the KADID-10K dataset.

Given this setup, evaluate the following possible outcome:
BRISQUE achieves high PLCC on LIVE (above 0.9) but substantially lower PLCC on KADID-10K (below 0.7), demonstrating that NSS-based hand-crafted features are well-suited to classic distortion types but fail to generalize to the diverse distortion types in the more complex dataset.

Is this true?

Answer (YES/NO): YES